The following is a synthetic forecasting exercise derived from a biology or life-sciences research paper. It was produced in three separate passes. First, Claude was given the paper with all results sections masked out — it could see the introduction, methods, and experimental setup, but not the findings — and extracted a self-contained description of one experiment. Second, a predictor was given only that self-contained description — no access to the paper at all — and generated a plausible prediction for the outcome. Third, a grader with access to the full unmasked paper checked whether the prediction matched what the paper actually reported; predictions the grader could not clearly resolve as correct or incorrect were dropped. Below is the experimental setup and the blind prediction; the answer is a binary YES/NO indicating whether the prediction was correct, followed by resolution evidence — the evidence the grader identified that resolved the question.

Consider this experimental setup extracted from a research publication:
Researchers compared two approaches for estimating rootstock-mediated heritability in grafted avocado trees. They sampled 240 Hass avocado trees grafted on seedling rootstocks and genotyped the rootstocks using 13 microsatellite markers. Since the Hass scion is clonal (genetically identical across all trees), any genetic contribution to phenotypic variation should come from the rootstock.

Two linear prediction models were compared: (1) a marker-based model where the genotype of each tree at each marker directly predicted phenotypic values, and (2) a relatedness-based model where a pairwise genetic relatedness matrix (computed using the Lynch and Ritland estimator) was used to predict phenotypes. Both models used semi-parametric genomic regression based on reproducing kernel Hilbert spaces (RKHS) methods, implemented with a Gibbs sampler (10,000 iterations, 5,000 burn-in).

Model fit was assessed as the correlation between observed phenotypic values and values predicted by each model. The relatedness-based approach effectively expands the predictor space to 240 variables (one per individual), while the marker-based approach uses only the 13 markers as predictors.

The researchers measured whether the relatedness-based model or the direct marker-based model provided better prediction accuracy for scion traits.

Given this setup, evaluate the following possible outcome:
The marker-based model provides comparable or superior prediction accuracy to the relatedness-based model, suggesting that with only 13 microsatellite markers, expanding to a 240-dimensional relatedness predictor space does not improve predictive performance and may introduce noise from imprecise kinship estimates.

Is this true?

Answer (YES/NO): NO